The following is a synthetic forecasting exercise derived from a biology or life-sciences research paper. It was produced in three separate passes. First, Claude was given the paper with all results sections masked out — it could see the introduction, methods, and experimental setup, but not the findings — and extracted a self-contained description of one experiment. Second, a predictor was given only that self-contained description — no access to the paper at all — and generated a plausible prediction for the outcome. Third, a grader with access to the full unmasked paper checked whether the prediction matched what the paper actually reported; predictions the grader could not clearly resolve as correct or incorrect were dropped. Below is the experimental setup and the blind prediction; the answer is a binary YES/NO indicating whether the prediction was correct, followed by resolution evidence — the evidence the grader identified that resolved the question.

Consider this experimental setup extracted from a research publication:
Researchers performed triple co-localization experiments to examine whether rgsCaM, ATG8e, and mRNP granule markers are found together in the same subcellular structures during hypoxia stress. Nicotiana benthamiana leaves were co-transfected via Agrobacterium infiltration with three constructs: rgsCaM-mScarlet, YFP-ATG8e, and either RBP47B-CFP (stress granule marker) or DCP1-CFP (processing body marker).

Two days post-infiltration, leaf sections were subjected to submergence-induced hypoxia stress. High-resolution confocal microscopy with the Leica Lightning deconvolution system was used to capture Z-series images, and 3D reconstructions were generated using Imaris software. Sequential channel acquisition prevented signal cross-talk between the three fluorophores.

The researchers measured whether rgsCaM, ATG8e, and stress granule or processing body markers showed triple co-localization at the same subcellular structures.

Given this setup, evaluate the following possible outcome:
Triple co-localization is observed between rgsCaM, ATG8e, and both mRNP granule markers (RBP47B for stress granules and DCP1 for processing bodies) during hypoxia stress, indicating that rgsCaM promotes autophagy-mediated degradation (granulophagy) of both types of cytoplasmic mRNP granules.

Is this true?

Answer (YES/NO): NO